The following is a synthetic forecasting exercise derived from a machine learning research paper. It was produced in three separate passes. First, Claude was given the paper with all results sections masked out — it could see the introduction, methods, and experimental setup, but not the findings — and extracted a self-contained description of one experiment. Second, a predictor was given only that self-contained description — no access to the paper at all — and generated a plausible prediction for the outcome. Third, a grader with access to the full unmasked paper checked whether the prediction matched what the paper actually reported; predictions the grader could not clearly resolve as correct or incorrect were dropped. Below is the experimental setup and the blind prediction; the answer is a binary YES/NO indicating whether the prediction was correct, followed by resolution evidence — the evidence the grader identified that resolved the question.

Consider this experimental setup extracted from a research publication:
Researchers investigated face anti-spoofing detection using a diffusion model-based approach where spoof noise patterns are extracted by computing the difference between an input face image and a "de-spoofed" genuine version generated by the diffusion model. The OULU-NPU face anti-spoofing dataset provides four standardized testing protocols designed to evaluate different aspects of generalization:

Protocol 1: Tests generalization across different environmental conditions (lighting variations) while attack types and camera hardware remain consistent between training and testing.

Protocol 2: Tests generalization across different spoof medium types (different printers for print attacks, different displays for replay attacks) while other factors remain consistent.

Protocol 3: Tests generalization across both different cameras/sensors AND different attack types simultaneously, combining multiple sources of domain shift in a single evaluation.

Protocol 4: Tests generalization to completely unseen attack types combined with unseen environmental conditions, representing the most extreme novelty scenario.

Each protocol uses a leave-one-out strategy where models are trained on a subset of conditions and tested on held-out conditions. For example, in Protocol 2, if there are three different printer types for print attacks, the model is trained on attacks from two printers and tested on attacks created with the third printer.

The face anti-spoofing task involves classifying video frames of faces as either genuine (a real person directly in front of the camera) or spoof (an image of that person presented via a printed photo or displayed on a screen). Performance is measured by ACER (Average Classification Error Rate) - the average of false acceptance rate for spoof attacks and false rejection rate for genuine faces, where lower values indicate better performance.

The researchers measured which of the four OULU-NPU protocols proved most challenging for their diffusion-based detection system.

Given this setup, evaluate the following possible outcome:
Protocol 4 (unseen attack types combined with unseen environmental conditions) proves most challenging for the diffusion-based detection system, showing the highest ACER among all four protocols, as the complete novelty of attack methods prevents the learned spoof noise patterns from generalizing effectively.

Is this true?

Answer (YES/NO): YES